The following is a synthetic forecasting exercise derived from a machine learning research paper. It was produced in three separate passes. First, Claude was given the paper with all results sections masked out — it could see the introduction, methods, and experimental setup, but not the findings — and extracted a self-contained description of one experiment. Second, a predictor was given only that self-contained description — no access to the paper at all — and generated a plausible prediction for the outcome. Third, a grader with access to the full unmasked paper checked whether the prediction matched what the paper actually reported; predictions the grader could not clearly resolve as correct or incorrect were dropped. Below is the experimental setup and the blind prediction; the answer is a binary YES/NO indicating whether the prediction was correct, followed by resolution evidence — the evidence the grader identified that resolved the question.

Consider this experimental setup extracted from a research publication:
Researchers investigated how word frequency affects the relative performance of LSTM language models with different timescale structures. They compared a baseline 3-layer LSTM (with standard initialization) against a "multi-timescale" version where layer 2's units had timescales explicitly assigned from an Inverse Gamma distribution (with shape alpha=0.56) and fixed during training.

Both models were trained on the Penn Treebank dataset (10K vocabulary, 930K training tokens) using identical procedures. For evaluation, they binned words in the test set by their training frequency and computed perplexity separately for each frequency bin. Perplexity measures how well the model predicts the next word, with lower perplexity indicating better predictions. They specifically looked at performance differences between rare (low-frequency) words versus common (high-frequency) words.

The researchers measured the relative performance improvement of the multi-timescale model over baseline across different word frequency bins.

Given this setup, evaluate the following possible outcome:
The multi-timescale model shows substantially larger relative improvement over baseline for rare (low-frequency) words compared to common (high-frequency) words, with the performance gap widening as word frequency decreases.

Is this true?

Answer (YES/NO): YES